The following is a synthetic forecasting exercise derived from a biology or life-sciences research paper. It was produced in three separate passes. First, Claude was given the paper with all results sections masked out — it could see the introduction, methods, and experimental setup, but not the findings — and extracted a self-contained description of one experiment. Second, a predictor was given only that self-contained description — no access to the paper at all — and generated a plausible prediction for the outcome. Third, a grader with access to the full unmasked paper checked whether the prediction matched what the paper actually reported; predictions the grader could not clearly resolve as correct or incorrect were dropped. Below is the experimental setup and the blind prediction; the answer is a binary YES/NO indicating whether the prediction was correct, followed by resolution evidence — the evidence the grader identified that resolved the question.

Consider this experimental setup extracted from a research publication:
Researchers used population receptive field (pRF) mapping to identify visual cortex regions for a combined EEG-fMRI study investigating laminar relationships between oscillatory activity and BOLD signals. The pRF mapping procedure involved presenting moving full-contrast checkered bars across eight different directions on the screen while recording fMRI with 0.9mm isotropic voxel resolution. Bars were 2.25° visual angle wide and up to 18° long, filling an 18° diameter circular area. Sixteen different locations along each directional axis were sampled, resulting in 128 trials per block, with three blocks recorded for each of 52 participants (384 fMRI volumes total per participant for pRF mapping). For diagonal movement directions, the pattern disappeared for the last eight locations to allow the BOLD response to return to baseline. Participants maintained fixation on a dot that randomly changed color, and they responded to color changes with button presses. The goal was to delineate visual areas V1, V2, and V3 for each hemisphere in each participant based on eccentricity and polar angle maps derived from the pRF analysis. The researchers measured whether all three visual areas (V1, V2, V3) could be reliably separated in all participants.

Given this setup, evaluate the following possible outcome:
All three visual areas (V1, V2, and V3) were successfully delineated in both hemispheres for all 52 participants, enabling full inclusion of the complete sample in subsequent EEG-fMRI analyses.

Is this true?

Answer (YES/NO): NO